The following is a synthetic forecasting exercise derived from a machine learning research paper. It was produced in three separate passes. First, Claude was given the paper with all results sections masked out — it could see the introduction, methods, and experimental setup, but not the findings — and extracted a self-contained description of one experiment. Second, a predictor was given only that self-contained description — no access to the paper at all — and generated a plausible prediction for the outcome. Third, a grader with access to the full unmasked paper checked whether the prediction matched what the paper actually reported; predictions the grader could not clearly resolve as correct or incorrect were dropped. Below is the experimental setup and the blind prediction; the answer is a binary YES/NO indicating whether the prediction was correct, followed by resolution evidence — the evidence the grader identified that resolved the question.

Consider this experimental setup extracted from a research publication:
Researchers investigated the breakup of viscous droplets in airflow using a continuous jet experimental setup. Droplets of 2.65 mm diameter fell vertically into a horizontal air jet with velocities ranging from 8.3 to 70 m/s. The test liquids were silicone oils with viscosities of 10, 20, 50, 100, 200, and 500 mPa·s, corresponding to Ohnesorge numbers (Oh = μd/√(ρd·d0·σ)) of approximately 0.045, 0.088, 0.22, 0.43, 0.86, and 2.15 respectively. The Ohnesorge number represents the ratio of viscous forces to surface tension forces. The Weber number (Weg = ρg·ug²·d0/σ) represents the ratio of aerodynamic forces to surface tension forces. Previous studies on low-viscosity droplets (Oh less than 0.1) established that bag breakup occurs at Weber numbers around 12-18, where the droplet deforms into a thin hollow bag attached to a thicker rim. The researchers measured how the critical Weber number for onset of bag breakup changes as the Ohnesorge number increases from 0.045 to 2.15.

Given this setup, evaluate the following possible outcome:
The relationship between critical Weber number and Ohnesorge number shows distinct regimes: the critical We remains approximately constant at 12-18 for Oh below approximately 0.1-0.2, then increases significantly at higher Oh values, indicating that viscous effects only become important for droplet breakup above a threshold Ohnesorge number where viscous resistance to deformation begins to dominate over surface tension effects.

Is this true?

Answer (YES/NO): NO